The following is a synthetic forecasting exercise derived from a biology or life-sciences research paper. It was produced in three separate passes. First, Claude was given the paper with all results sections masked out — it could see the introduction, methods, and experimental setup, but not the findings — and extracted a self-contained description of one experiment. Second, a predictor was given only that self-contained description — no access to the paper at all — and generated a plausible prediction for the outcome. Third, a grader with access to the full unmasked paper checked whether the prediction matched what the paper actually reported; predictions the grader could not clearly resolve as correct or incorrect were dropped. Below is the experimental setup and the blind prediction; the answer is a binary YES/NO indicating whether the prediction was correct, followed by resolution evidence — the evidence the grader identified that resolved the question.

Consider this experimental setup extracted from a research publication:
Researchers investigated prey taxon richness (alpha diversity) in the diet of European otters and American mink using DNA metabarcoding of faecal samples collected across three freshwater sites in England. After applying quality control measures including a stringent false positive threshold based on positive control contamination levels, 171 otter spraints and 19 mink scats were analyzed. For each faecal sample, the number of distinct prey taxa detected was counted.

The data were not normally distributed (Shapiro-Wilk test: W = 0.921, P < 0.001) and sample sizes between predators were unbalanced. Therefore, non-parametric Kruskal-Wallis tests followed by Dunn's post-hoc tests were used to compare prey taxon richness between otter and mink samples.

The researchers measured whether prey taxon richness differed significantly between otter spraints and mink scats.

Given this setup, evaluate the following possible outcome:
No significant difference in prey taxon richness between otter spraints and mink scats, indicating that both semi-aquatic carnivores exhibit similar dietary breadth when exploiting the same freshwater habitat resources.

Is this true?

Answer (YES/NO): NO